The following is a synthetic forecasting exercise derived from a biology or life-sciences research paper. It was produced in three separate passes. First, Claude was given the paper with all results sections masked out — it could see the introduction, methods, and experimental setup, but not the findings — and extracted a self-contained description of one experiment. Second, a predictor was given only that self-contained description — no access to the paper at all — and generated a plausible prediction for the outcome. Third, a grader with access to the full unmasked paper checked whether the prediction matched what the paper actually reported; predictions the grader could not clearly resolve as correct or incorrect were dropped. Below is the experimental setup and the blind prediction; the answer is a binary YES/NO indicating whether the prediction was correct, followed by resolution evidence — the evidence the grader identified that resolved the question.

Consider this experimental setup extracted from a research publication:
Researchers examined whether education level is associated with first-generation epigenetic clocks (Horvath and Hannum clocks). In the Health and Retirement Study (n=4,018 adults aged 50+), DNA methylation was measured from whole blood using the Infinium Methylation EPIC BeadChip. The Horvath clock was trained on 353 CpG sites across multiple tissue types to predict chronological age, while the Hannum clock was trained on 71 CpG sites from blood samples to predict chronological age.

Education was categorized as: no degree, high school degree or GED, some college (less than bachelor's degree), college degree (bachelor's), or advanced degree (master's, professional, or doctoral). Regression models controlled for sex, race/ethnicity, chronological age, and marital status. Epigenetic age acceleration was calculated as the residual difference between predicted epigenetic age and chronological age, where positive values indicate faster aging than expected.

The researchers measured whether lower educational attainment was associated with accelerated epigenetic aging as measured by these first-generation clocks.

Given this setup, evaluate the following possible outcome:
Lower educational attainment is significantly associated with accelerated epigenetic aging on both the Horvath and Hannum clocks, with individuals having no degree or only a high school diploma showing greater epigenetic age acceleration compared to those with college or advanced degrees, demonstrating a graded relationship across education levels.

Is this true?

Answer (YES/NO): NO